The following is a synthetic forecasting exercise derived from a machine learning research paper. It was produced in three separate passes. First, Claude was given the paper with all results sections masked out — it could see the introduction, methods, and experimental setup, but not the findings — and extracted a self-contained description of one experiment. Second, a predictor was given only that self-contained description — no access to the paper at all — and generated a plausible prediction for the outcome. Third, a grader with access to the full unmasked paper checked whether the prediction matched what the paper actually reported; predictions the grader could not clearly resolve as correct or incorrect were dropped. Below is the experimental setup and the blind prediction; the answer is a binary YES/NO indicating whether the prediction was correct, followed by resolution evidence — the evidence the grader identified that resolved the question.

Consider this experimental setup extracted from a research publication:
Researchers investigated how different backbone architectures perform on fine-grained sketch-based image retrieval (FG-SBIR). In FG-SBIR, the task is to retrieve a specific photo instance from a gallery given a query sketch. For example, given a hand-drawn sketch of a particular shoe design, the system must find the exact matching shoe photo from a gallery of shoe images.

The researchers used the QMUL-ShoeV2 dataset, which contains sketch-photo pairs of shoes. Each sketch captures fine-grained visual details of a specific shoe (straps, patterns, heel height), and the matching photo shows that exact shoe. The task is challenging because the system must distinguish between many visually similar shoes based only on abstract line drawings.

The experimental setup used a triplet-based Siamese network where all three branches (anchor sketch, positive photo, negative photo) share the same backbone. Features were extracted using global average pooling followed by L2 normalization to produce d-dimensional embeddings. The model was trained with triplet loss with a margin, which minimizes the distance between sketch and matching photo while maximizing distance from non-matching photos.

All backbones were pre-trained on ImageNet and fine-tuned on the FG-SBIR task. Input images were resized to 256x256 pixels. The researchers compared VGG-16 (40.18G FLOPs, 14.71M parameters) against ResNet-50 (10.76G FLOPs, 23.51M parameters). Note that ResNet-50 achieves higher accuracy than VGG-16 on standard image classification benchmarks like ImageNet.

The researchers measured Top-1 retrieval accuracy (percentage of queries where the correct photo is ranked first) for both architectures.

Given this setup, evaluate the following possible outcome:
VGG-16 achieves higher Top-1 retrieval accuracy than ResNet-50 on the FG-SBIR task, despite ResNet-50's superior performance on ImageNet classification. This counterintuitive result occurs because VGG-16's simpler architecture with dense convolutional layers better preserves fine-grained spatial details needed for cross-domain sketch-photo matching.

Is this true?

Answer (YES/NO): YES